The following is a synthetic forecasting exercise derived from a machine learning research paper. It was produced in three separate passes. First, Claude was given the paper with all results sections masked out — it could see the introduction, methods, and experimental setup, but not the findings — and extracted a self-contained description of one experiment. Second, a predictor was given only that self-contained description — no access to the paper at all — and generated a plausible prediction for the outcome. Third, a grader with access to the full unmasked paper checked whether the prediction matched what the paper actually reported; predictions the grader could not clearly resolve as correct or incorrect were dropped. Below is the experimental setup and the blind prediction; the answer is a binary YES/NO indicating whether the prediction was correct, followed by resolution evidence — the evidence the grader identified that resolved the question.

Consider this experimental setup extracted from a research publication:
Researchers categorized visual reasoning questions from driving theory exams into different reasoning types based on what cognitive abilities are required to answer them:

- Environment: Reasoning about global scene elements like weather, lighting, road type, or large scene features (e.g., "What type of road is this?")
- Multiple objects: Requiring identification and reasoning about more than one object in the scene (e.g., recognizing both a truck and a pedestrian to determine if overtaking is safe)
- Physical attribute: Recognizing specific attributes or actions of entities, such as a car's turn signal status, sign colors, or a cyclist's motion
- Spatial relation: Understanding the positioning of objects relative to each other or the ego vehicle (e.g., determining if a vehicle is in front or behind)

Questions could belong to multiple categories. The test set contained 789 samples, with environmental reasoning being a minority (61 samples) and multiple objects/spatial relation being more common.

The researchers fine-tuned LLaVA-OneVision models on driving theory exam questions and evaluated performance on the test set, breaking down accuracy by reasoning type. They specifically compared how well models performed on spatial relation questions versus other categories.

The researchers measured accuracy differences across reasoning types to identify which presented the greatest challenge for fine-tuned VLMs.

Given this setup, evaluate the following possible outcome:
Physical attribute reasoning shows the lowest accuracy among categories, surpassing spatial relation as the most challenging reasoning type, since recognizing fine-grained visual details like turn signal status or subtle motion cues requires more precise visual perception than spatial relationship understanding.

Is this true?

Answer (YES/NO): NO